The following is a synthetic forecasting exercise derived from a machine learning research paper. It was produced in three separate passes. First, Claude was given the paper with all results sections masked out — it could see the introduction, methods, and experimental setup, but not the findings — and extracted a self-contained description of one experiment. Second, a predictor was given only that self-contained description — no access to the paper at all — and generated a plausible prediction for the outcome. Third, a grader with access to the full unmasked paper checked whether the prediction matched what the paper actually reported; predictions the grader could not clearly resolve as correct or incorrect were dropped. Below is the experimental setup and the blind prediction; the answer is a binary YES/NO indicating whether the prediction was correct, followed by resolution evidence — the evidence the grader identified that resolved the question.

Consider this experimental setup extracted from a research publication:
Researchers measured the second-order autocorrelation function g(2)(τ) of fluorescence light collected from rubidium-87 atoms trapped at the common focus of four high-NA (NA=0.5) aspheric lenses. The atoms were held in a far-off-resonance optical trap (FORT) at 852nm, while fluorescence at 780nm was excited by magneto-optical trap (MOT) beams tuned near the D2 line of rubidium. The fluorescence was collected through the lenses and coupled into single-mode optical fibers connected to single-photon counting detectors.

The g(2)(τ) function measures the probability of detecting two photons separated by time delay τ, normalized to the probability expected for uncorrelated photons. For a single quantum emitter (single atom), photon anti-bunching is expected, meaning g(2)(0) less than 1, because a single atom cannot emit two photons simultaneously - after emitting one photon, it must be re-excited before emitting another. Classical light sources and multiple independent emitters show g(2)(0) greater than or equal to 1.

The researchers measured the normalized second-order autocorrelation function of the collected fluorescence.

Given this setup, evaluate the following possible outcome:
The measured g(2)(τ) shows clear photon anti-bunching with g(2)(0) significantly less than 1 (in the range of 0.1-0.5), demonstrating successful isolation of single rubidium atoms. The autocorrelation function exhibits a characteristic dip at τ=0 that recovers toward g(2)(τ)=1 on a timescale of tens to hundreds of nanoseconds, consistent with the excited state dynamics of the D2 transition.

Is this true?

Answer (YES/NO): YES